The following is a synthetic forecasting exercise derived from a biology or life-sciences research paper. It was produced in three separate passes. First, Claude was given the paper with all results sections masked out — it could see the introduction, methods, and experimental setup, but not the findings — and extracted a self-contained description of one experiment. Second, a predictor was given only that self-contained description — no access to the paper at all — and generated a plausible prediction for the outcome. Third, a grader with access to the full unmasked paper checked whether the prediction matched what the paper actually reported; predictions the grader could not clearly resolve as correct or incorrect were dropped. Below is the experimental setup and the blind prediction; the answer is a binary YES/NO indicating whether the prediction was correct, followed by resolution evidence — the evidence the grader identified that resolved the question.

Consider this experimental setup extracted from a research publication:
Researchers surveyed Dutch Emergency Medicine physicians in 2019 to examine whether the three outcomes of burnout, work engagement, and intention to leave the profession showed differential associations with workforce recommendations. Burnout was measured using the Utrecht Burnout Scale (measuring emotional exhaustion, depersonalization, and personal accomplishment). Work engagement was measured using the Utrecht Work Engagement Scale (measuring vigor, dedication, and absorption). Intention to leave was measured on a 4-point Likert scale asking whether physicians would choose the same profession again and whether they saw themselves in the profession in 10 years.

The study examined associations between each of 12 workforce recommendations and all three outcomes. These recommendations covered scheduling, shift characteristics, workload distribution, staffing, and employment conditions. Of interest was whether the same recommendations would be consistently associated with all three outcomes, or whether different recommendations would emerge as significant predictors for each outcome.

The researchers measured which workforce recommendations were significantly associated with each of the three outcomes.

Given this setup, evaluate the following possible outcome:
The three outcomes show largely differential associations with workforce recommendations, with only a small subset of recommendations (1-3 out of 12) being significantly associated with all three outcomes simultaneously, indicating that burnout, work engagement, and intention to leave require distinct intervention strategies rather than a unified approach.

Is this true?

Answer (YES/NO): NO